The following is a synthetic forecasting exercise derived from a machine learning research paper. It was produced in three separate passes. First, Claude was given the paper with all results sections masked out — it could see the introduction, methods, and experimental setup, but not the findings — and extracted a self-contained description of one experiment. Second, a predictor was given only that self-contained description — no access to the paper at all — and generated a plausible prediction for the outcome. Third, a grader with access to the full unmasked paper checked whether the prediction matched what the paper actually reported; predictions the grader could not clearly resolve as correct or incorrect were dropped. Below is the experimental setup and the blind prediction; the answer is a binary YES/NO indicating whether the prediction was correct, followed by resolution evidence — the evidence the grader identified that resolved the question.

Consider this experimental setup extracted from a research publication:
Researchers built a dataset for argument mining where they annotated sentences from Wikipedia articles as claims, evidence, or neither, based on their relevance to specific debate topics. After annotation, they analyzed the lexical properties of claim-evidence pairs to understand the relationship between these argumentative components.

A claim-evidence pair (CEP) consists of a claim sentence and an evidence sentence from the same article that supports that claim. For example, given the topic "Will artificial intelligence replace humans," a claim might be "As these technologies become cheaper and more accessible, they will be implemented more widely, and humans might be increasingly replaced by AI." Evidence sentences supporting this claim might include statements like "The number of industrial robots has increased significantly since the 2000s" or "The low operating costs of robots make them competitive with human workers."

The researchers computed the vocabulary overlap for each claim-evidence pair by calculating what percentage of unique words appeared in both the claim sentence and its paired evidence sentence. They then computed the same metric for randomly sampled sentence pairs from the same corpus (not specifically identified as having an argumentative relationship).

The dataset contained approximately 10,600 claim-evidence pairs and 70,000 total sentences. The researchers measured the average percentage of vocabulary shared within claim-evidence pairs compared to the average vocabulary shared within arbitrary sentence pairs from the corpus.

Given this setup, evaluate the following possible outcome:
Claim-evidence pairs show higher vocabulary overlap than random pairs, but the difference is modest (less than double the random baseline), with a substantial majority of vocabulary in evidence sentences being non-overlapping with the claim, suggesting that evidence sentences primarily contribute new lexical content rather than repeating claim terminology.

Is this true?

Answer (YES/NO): NO